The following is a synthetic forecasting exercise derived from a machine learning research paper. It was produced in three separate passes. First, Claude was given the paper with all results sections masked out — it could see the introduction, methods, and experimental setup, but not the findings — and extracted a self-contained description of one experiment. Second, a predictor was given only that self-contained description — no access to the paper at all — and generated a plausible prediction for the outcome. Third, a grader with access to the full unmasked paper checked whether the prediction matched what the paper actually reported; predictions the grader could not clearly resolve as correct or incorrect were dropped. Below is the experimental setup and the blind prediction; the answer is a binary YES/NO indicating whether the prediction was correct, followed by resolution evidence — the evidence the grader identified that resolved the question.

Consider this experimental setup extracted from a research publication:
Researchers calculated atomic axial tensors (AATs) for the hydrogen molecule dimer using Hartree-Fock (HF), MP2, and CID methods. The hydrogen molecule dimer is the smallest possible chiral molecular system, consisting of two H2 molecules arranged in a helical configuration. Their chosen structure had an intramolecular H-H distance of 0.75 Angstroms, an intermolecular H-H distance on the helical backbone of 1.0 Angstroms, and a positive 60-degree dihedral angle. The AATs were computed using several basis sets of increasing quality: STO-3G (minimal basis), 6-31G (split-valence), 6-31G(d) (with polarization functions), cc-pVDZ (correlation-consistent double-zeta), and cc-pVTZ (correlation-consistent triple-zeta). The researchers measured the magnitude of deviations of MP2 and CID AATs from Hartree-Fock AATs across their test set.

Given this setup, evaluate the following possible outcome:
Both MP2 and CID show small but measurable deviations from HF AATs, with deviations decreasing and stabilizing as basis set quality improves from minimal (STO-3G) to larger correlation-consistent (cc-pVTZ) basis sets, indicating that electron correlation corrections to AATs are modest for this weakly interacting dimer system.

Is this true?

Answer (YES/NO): NO